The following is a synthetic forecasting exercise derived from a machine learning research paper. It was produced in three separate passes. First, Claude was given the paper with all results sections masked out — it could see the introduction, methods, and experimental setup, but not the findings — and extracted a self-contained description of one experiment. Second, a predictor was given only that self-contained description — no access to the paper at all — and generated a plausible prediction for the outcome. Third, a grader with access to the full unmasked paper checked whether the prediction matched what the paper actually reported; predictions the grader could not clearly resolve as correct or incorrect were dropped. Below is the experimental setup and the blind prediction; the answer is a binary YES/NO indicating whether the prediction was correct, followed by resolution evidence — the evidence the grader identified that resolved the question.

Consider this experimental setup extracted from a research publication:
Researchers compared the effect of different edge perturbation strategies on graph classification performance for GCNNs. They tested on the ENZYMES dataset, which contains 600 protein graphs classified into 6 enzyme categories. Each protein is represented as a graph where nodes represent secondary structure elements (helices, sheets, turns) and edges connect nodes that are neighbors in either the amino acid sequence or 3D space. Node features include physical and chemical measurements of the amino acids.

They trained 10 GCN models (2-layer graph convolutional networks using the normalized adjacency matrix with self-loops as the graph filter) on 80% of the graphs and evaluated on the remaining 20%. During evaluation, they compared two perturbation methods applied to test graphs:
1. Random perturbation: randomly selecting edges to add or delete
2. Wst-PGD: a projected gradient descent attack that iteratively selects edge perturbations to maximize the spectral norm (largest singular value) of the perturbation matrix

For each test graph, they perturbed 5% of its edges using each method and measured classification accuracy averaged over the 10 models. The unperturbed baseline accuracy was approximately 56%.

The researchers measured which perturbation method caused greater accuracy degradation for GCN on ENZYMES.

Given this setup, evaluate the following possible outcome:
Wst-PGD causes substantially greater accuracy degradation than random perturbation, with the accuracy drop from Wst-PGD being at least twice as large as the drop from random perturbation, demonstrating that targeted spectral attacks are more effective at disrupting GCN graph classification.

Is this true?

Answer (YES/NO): NO